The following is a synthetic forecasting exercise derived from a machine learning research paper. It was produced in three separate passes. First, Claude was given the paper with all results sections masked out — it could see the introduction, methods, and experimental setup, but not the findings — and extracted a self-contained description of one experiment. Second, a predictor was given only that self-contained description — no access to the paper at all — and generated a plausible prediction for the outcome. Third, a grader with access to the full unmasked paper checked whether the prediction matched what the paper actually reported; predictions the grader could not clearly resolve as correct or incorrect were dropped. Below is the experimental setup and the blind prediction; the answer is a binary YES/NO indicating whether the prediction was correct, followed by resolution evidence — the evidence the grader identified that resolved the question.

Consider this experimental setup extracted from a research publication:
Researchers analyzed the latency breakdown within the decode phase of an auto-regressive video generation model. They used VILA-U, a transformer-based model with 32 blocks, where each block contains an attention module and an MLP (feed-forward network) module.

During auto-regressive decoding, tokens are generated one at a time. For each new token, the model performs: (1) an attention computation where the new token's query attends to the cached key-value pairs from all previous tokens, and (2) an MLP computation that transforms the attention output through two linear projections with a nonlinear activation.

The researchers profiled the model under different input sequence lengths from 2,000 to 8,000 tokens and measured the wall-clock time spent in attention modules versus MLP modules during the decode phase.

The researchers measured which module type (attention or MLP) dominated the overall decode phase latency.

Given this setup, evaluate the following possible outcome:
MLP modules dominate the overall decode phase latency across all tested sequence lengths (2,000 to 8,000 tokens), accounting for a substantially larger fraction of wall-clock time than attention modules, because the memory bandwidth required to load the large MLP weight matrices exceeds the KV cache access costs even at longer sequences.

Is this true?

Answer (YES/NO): YES